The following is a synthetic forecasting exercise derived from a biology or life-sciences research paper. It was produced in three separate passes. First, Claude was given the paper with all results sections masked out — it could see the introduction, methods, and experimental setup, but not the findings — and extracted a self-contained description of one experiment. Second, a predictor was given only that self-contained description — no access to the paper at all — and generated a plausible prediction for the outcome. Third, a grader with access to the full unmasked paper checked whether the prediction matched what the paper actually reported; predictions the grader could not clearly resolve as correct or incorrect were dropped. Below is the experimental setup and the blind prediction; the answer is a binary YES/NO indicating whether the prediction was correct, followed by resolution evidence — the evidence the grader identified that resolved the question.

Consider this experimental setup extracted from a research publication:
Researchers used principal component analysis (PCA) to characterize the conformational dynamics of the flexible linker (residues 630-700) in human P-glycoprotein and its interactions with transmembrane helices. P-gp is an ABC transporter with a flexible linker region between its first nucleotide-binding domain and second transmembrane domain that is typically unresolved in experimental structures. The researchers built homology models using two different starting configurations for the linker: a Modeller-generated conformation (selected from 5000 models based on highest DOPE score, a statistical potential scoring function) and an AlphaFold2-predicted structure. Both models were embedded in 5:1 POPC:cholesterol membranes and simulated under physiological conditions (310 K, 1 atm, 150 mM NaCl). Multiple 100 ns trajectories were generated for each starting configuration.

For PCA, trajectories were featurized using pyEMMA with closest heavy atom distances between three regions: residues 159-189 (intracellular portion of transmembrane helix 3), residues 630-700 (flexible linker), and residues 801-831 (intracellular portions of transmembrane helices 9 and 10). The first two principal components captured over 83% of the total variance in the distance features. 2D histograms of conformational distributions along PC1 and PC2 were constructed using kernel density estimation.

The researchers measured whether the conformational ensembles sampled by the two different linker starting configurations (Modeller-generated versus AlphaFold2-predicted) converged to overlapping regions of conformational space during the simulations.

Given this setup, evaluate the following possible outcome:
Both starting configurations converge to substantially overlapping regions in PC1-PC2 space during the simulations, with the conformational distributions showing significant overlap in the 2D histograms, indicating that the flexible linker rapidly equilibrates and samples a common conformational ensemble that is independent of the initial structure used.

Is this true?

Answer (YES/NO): NO